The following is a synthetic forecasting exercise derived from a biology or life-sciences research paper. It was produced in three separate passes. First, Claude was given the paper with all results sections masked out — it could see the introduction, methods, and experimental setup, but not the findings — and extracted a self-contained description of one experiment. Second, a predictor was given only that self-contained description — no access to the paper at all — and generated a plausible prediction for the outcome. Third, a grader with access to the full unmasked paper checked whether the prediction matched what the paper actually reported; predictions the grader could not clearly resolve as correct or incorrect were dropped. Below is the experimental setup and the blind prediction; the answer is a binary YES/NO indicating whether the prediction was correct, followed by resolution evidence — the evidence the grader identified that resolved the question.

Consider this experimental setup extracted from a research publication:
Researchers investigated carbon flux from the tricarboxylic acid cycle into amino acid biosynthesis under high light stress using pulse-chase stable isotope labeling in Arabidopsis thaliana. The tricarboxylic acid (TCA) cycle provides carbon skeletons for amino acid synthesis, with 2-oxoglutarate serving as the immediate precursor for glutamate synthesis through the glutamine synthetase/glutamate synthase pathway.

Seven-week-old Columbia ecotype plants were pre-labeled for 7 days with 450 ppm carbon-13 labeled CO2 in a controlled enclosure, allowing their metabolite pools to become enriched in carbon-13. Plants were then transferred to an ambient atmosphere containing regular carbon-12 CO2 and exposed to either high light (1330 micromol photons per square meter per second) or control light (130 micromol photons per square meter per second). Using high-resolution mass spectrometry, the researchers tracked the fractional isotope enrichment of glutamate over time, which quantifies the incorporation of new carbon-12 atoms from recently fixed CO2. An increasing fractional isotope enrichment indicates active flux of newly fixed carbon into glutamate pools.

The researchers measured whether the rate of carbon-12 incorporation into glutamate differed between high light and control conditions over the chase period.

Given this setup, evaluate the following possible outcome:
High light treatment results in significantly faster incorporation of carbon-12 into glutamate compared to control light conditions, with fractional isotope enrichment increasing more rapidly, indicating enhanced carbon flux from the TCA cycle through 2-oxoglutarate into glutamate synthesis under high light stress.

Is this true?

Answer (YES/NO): NO